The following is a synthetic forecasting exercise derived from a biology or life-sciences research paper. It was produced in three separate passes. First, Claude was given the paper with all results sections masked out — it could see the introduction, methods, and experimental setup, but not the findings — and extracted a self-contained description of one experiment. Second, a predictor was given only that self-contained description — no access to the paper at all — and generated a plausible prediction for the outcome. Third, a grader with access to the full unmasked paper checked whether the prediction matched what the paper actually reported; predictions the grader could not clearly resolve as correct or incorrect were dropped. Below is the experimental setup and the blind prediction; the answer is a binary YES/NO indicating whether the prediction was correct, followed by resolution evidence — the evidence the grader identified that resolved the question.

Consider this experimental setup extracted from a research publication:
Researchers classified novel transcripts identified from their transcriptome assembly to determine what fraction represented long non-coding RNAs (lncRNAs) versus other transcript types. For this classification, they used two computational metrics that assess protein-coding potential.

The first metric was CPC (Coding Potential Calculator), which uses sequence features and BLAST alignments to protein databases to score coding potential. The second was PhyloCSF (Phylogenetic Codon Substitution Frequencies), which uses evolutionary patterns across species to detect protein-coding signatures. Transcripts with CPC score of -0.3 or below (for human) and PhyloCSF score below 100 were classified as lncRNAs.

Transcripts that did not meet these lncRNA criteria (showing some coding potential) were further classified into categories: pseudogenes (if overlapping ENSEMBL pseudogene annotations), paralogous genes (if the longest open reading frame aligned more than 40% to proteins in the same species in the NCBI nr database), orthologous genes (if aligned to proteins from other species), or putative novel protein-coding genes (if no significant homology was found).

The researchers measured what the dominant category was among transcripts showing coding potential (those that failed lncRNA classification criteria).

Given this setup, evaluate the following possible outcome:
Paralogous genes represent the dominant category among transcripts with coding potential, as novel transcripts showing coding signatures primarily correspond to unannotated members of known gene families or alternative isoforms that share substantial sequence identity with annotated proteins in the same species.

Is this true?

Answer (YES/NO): YES